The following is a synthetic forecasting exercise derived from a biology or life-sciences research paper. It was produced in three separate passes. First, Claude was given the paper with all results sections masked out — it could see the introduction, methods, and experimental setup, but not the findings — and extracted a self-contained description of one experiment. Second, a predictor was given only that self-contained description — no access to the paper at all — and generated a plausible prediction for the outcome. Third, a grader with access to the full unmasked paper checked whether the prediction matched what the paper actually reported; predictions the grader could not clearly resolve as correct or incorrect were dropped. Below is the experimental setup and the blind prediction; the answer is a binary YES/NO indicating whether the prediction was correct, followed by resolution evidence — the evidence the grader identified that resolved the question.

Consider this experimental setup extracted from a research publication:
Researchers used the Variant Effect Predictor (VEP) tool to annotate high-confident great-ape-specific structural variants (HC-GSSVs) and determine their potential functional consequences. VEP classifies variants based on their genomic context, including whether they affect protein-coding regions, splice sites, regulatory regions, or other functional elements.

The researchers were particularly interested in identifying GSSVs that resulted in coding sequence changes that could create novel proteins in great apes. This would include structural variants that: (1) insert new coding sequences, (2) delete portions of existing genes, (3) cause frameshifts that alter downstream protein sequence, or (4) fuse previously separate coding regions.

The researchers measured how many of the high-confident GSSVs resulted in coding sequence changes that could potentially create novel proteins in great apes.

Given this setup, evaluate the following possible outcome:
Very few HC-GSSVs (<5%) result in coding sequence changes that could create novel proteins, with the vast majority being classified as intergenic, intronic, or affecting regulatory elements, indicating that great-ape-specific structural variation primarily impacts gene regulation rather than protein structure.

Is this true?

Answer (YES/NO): YES